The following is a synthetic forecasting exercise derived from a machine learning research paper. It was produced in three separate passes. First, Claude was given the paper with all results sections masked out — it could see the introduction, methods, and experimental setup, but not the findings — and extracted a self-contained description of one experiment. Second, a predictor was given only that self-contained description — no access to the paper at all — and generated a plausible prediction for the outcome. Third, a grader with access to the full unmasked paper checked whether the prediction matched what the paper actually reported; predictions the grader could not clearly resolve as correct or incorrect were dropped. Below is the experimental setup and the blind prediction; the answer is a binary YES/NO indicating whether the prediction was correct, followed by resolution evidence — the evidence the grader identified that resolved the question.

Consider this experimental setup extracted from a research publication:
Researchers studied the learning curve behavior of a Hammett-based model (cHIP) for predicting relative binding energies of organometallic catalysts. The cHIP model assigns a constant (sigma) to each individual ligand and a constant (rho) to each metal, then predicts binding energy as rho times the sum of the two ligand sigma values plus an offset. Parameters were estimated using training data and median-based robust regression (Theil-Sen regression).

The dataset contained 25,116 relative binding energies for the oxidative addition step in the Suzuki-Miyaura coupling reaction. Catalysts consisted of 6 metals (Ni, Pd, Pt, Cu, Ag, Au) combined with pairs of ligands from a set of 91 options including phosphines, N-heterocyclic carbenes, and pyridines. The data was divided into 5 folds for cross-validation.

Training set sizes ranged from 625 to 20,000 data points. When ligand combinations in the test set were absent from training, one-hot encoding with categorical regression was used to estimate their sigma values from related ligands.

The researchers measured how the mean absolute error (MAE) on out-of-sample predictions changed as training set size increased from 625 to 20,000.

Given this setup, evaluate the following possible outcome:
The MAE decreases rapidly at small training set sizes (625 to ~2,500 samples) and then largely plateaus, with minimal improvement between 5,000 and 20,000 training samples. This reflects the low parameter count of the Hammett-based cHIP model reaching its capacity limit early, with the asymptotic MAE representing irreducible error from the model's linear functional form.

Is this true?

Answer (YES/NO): YES